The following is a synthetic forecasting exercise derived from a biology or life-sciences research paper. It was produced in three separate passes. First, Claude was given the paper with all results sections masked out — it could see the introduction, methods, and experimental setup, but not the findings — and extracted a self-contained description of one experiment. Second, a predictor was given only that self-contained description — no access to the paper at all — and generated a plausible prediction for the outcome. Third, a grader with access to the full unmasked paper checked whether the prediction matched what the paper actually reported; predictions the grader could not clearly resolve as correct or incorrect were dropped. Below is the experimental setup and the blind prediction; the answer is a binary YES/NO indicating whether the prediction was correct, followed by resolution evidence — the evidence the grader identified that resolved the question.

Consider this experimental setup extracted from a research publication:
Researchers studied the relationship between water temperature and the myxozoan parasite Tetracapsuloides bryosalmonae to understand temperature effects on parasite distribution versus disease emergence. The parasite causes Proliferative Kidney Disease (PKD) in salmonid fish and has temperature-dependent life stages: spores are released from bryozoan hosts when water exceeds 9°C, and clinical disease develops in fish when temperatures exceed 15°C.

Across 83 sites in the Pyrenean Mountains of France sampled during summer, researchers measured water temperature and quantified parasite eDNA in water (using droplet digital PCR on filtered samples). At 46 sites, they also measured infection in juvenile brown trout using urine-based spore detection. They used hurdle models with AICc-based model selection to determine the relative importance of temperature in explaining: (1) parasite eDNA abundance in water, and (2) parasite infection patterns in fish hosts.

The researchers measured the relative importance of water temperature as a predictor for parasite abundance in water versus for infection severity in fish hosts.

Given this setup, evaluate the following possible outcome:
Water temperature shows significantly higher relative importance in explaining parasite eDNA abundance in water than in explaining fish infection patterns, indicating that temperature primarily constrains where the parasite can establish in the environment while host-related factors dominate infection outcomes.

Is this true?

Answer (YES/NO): NO